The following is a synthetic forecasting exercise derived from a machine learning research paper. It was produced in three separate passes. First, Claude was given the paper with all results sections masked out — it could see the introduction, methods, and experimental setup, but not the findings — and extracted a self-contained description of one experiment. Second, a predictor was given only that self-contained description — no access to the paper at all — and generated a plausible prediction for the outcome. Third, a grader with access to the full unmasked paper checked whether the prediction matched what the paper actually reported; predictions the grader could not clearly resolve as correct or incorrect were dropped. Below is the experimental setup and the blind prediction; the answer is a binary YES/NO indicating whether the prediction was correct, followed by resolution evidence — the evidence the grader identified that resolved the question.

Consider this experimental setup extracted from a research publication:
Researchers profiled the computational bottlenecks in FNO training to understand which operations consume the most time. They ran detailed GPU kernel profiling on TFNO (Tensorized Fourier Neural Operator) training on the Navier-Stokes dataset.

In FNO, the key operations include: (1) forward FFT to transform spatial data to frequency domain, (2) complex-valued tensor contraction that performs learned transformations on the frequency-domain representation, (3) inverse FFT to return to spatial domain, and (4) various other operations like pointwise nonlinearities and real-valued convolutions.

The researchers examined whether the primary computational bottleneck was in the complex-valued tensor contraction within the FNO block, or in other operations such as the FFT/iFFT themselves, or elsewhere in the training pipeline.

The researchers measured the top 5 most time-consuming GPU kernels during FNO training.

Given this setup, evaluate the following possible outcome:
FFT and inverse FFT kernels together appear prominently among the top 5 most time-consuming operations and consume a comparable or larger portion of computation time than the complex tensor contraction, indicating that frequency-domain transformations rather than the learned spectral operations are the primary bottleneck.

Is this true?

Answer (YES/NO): NO